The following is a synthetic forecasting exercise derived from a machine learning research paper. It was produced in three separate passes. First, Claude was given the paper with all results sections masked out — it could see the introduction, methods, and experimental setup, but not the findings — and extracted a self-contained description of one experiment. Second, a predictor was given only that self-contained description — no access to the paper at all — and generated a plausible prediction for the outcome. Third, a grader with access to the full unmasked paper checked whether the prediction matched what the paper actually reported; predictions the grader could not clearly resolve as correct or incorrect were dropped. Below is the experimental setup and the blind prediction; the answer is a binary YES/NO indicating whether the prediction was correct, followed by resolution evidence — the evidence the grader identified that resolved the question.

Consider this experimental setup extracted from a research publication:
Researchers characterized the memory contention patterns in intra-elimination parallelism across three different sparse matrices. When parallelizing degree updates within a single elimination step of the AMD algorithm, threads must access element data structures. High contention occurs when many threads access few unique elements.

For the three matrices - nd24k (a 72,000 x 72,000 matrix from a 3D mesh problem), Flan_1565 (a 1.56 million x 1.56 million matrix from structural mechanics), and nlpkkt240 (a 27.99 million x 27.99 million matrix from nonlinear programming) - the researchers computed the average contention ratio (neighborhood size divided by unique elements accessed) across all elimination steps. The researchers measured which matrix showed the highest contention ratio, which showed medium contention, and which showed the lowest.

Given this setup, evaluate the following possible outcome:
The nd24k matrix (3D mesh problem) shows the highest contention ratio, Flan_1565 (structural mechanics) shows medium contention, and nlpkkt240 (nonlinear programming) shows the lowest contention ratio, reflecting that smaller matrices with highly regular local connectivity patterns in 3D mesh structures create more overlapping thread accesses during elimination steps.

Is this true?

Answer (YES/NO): YES